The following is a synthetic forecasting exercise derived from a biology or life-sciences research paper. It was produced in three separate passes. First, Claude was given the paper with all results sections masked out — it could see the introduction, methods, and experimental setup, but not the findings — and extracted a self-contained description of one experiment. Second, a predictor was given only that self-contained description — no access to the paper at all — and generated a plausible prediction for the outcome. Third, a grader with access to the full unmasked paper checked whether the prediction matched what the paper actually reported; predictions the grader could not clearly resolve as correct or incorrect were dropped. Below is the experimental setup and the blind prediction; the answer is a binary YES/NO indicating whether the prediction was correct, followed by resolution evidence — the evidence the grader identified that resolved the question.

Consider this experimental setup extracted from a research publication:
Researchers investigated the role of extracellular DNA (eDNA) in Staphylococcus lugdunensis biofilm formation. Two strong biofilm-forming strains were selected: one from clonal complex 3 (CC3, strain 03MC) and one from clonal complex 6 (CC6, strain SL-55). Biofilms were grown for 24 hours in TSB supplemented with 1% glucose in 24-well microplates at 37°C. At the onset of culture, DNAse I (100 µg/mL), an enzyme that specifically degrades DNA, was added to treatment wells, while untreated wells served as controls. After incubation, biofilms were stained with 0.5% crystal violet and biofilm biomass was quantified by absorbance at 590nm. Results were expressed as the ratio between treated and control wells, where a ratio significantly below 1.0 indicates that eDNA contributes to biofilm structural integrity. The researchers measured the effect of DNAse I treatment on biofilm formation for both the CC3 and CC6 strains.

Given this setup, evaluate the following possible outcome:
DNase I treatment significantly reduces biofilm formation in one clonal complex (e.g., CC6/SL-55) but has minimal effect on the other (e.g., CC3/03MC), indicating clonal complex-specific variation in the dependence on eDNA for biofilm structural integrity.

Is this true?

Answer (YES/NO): NO